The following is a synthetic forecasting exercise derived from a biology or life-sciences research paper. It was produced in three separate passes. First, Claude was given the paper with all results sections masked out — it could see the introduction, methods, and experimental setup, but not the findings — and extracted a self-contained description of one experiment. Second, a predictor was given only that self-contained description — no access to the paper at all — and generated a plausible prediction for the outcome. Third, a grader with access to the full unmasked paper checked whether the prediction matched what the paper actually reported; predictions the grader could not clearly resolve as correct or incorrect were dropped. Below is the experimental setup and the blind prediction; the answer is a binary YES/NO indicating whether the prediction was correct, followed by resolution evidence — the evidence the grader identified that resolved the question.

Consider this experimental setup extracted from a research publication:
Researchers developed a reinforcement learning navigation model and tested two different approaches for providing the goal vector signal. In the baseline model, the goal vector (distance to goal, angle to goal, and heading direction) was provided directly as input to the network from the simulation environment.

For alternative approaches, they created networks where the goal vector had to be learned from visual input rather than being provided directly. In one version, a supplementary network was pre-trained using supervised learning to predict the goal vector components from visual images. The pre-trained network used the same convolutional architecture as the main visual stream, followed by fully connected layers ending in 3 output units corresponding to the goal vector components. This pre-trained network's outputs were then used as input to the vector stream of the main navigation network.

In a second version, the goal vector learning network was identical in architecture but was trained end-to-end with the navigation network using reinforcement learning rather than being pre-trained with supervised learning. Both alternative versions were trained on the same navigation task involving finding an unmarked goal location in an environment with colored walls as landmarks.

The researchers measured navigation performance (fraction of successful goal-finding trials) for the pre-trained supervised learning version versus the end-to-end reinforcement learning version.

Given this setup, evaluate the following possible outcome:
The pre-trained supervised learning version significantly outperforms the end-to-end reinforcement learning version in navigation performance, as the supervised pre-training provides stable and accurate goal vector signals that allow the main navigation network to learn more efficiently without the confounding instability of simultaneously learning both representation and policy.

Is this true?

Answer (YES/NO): NO